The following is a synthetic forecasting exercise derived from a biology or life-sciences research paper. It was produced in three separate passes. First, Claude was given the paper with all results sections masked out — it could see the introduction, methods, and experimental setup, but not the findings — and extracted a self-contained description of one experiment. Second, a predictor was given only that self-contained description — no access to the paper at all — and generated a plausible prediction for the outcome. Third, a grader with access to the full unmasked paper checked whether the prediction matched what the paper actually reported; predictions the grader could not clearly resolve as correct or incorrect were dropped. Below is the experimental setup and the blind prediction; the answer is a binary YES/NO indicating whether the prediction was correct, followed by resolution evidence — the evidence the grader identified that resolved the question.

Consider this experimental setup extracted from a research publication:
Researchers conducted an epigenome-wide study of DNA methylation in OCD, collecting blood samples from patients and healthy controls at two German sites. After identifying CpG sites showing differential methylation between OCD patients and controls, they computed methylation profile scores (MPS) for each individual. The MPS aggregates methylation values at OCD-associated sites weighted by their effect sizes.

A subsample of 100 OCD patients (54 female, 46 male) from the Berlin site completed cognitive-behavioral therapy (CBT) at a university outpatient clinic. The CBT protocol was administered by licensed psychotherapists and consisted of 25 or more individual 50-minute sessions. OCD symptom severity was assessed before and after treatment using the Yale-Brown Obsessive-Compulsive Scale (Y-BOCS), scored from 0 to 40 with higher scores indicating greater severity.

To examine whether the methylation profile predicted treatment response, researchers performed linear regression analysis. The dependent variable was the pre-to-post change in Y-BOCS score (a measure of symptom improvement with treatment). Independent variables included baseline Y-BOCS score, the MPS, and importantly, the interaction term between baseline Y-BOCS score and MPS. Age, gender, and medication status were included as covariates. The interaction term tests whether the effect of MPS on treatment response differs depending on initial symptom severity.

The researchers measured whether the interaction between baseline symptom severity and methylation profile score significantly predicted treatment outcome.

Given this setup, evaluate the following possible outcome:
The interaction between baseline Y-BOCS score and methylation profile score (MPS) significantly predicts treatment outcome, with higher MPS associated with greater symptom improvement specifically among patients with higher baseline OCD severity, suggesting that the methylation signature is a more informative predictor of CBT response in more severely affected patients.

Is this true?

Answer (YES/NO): NO